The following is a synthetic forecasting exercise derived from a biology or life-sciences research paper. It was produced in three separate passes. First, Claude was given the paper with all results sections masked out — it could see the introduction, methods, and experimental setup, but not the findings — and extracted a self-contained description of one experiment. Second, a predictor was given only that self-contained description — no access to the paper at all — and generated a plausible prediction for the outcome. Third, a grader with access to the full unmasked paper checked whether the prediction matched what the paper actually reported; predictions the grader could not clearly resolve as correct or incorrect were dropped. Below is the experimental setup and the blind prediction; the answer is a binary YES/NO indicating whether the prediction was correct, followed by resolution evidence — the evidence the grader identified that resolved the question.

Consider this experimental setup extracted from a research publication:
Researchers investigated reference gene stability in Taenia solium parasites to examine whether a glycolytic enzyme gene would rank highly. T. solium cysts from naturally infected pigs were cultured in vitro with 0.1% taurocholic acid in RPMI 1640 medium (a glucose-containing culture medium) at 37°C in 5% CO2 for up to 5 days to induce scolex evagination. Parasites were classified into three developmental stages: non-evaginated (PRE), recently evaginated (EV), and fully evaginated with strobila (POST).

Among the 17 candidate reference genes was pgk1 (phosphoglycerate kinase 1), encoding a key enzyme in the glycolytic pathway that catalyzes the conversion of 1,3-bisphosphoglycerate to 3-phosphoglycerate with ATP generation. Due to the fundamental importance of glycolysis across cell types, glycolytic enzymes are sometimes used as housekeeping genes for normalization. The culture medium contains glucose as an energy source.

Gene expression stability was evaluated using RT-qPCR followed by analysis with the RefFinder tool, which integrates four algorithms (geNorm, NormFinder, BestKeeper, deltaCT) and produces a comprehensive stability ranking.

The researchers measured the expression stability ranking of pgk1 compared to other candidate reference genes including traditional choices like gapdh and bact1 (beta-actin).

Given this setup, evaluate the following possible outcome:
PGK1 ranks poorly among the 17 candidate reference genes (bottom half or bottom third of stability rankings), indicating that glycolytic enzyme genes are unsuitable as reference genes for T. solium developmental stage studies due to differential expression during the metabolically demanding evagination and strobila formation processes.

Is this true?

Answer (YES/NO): NO